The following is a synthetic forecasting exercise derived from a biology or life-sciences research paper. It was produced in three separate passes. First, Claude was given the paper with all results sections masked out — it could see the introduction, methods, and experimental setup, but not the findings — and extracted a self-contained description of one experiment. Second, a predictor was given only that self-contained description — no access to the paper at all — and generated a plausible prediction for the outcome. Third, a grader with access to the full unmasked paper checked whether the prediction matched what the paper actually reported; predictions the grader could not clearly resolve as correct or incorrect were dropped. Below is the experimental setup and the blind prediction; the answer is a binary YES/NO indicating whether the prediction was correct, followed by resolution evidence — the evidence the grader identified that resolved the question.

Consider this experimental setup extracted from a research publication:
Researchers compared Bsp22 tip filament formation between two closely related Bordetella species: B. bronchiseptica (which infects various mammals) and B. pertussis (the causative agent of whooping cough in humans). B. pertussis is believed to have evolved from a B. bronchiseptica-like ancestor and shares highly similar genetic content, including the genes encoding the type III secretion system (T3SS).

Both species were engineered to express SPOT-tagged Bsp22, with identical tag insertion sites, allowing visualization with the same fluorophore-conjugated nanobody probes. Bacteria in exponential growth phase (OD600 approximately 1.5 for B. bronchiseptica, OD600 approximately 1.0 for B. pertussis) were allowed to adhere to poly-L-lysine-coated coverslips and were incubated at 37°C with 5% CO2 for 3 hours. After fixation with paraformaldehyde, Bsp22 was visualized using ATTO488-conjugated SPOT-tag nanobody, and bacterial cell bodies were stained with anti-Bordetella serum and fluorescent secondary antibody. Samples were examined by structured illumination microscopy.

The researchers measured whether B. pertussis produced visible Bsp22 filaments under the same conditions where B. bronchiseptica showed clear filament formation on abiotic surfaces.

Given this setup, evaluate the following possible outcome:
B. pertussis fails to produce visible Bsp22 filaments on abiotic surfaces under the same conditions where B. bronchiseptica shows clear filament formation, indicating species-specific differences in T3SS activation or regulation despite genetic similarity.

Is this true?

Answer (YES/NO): NO